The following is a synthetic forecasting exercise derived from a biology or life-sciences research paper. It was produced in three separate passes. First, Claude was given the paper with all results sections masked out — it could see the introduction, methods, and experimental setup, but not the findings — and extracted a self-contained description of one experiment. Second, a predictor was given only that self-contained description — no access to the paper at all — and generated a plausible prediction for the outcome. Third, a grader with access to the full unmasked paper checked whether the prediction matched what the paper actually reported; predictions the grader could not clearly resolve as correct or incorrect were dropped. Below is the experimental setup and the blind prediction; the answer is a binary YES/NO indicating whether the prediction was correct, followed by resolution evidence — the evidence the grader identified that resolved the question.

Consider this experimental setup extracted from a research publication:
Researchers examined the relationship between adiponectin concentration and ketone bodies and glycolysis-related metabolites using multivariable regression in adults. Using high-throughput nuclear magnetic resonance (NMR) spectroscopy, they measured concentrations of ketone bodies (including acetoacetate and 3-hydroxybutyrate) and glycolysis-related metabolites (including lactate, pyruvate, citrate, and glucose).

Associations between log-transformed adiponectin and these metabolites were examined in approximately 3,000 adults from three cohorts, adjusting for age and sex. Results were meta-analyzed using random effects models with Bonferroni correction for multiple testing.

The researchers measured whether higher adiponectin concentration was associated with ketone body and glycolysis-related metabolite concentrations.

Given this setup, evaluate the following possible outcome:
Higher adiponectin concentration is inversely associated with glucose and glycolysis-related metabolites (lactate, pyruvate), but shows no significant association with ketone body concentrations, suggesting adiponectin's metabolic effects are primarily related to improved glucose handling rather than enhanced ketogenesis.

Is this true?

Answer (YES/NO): NO